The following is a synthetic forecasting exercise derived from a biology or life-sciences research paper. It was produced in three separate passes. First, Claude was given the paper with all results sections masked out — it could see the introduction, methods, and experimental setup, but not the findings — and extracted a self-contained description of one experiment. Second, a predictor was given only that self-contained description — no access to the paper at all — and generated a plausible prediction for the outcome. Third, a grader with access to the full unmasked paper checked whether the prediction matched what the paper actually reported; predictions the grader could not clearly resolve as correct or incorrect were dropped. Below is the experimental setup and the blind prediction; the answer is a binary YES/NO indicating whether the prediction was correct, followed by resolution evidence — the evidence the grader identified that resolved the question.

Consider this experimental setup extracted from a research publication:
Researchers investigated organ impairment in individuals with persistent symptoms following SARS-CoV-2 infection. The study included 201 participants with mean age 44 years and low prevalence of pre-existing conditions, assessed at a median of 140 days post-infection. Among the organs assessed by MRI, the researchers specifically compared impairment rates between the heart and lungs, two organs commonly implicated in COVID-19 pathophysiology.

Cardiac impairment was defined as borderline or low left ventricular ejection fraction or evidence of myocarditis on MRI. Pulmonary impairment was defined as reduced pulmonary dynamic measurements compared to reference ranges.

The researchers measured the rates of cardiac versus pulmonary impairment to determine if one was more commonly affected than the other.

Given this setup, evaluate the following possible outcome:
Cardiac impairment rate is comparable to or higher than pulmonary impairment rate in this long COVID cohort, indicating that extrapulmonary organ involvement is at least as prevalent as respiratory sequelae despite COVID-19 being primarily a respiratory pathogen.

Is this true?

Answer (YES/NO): YES